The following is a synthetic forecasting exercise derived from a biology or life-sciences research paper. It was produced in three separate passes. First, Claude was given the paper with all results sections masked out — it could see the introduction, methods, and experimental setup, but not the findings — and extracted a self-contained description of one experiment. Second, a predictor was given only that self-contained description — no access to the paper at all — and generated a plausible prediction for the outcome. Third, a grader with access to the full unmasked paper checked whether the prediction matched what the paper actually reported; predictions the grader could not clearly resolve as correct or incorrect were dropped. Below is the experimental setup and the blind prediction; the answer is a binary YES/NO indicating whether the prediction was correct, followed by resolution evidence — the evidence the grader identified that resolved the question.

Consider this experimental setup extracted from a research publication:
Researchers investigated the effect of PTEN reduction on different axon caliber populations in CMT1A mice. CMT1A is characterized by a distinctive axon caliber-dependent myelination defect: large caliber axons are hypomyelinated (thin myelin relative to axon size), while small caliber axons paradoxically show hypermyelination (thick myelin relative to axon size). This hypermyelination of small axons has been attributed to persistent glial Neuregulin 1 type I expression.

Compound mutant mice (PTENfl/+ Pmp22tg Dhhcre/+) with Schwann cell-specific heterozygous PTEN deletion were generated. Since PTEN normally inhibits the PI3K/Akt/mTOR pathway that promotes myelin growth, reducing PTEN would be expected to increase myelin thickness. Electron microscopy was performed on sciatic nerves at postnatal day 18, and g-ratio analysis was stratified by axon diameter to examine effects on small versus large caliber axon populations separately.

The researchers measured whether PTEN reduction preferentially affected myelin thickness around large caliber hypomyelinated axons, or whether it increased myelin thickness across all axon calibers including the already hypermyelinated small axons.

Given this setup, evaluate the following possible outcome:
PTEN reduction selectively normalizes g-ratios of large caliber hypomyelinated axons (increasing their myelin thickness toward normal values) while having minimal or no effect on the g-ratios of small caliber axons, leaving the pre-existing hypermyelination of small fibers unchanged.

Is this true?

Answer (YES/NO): NO